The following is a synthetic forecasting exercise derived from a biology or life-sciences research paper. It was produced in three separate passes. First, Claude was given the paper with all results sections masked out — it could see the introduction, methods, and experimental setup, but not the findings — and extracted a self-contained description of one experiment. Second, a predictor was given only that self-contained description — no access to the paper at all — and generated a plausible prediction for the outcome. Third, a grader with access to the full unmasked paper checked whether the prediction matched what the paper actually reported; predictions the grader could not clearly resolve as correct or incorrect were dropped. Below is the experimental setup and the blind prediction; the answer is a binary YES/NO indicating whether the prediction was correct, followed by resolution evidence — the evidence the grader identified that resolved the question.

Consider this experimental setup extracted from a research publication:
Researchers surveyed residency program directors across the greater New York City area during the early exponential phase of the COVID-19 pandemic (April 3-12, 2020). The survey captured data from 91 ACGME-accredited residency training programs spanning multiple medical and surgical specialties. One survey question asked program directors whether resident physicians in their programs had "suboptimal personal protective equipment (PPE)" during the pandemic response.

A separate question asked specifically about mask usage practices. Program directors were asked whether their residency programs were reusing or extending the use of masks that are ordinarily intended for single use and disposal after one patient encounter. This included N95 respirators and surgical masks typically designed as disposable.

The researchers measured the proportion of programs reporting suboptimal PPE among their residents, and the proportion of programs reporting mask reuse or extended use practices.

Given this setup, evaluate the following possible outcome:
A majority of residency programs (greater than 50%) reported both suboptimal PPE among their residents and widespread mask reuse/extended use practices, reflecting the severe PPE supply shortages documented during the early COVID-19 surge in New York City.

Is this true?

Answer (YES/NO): NO